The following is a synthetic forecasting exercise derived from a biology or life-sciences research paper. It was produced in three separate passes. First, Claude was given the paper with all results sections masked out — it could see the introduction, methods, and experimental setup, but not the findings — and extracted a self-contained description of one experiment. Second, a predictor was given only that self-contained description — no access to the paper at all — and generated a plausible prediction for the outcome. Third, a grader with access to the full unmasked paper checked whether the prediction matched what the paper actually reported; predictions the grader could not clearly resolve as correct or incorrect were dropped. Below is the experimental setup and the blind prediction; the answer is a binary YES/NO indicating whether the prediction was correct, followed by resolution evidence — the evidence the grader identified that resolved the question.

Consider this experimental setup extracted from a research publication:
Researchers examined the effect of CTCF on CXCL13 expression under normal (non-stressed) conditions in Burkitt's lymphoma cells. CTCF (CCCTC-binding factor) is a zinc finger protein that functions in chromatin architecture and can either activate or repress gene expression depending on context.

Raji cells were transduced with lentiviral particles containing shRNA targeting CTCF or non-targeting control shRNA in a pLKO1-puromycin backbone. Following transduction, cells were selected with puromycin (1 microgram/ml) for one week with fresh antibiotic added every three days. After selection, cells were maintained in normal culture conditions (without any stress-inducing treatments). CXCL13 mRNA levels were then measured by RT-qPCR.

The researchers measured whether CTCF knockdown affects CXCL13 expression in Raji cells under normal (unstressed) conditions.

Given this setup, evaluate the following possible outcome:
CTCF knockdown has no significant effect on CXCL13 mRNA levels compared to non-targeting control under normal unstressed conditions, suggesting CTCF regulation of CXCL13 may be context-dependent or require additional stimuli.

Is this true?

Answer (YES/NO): NO